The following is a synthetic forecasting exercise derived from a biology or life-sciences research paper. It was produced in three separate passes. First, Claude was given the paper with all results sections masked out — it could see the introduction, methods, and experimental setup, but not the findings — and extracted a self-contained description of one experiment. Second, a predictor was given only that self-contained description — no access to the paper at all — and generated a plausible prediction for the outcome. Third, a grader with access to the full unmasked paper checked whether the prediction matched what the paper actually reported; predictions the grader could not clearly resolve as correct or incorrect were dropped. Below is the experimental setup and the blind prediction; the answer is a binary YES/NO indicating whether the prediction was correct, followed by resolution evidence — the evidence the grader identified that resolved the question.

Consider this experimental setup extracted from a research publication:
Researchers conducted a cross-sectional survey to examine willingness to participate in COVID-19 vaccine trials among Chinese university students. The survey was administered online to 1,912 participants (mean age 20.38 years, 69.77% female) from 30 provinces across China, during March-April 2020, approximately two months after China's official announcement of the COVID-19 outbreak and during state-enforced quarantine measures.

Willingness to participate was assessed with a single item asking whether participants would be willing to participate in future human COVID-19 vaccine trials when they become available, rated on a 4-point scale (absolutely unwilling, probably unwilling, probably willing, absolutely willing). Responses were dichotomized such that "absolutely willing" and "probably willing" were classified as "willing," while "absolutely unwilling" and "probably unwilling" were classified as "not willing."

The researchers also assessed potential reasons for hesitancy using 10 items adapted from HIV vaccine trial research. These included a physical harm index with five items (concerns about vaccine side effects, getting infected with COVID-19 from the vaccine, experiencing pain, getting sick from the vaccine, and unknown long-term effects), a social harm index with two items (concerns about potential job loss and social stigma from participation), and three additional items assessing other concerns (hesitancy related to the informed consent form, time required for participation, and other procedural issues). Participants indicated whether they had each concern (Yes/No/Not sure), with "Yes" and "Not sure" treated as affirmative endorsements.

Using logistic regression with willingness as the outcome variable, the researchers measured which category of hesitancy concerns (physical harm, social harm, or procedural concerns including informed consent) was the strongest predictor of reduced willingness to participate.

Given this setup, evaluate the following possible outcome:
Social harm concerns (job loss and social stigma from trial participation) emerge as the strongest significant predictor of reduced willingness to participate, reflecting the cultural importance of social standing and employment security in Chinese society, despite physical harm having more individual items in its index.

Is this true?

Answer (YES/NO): NO